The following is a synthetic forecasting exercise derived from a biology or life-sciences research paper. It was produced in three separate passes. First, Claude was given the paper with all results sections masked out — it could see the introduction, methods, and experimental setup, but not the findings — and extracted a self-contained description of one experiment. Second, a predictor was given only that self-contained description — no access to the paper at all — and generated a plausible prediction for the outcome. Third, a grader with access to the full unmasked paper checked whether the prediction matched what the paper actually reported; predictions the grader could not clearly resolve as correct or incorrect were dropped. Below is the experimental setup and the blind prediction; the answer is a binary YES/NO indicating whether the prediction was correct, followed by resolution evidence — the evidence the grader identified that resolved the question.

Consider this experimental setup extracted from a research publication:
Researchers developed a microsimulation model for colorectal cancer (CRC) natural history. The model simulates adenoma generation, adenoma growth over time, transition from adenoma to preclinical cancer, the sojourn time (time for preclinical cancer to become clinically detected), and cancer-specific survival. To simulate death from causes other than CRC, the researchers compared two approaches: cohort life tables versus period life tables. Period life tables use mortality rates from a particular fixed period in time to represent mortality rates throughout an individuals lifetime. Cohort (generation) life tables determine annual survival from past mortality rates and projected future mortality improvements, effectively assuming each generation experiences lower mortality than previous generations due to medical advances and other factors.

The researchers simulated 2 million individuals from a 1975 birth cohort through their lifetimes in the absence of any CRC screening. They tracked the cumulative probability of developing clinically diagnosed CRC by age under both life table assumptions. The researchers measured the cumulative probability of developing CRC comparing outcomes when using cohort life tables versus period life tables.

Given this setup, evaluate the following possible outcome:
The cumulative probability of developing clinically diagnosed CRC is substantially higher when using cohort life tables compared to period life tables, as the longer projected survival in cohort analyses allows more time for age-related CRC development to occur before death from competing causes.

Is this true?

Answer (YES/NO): YES